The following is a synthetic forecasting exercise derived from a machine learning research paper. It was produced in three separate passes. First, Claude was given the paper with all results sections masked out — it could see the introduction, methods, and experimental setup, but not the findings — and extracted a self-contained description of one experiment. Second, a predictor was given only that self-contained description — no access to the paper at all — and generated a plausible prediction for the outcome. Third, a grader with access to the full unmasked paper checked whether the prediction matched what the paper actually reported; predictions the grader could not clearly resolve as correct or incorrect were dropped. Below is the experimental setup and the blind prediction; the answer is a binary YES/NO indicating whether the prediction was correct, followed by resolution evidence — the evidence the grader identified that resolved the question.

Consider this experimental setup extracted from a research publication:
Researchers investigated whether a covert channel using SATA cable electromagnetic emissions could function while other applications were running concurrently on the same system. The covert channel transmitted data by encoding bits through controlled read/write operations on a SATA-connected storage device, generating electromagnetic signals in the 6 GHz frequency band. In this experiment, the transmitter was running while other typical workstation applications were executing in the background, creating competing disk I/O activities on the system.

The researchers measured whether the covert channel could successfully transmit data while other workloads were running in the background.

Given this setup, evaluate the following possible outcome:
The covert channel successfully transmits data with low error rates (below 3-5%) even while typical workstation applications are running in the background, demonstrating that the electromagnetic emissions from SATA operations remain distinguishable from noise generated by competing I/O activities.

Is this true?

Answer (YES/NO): YES